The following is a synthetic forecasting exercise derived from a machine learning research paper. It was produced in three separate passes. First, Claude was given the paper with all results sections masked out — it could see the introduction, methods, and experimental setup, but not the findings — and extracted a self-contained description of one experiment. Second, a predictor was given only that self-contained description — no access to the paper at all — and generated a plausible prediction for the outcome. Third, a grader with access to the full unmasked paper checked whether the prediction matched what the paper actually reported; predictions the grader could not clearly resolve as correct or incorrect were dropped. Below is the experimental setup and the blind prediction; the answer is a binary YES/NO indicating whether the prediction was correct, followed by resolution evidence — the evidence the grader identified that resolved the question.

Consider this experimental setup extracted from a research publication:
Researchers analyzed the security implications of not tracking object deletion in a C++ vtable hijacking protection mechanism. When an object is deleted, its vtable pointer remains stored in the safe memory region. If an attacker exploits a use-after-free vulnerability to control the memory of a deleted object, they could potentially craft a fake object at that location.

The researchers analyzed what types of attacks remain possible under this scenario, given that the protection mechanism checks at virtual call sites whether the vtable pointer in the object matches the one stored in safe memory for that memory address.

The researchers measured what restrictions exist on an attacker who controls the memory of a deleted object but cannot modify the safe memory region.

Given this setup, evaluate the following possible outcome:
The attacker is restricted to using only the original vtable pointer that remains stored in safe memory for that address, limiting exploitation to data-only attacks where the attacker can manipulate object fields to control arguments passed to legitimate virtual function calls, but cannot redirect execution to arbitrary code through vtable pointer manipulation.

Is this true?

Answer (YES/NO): YES